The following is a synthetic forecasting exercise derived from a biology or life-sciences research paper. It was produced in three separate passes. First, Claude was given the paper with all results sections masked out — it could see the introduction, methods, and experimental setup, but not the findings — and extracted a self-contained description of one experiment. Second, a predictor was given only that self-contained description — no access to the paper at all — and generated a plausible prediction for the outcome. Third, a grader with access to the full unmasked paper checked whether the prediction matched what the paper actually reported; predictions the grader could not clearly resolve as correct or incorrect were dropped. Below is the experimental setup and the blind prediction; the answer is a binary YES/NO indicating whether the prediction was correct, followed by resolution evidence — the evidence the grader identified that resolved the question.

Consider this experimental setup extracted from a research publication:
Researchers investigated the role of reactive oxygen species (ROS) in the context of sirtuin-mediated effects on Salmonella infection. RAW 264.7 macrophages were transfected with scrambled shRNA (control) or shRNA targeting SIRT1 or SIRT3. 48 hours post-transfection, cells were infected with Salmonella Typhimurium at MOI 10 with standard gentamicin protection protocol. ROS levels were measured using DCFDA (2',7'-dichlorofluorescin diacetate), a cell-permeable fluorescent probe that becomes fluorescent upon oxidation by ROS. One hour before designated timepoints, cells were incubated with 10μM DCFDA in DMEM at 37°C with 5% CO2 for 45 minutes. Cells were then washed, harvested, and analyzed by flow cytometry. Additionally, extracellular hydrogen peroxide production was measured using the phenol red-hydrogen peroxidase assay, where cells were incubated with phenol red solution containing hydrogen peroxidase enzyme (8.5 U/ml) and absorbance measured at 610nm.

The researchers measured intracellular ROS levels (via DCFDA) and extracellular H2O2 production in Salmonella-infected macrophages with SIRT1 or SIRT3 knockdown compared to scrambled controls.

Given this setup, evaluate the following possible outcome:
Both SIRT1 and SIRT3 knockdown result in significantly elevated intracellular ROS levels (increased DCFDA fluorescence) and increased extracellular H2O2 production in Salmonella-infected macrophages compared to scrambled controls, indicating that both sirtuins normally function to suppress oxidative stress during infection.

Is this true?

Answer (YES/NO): YES